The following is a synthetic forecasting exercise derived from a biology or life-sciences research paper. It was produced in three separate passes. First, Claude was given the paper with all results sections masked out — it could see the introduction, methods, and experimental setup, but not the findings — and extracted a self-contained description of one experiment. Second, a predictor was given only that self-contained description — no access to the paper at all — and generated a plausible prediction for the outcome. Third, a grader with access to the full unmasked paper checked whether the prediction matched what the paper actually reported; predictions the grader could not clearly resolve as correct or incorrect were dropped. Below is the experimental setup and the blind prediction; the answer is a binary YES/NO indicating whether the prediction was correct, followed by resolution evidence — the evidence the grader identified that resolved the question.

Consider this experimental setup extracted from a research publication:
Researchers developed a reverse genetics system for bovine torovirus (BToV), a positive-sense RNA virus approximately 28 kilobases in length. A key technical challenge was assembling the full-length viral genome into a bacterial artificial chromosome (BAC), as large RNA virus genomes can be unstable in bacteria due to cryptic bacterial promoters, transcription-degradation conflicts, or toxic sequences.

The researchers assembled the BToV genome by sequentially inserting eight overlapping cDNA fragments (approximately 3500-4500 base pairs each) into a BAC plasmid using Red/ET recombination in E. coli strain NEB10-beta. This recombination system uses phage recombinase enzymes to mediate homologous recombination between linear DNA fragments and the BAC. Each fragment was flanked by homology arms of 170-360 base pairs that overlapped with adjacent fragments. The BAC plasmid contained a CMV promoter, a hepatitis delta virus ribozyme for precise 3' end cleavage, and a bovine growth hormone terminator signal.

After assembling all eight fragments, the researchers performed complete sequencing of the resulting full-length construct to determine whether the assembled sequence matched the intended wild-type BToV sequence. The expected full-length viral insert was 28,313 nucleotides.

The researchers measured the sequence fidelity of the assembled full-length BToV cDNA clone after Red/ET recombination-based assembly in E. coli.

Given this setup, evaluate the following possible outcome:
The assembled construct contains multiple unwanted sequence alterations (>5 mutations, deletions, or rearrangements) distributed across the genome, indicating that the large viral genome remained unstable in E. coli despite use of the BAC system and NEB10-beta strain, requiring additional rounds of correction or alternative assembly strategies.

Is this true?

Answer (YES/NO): NO